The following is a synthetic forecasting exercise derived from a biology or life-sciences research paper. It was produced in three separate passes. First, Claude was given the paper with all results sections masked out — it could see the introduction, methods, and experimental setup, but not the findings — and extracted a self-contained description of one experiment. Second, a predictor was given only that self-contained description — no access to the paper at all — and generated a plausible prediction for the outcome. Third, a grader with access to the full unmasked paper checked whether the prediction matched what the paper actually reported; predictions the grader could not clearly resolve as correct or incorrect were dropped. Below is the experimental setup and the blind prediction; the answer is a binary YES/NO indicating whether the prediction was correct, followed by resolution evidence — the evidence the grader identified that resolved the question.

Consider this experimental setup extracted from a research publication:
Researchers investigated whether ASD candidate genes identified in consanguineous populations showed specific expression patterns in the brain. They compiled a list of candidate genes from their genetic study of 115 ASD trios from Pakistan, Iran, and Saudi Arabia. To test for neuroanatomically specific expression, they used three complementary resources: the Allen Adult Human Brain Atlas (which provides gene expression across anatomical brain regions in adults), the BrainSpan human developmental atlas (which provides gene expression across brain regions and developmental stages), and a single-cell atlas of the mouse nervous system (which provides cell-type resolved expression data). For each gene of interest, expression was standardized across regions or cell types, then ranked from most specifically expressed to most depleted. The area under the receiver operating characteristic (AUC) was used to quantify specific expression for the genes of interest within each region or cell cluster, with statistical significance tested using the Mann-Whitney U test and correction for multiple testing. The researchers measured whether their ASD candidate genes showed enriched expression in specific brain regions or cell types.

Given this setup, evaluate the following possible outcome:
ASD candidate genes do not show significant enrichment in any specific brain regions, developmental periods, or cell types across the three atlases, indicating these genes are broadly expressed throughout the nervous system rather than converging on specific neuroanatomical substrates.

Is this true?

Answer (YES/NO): NO